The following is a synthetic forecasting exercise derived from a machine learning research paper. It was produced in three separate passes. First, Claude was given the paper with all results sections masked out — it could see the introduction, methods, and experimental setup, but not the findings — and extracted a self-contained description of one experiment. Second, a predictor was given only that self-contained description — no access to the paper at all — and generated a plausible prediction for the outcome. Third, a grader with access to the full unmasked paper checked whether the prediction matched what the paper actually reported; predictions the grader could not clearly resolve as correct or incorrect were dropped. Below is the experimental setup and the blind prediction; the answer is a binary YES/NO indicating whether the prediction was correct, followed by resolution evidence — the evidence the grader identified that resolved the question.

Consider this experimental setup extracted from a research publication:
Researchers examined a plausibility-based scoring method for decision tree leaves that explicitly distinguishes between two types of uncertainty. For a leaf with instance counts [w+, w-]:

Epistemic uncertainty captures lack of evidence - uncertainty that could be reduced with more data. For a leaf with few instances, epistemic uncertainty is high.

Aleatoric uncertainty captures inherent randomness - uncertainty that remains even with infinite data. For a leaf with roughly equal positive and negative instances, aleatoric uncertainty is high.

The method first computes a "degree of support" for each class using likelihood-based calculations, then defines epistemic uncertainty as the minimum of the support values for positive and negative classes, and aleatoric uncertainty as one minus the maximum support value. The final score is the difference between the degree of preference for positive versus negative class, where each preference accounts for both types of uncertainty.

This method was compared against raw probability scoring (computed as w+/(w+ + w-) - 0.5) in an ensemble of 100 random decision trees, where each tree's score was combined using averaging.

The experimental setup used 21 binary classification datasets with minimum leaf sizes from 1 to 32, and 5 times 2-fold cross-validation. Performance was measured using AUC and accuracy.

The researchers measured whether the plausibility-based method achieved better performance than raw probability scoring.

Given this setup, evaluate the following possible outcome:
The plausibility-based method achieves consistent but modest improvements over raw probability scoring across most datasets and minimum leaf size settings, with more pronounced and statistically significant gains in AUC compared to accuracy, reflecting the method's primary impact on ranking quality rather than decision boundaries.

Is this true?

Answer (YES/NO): NO